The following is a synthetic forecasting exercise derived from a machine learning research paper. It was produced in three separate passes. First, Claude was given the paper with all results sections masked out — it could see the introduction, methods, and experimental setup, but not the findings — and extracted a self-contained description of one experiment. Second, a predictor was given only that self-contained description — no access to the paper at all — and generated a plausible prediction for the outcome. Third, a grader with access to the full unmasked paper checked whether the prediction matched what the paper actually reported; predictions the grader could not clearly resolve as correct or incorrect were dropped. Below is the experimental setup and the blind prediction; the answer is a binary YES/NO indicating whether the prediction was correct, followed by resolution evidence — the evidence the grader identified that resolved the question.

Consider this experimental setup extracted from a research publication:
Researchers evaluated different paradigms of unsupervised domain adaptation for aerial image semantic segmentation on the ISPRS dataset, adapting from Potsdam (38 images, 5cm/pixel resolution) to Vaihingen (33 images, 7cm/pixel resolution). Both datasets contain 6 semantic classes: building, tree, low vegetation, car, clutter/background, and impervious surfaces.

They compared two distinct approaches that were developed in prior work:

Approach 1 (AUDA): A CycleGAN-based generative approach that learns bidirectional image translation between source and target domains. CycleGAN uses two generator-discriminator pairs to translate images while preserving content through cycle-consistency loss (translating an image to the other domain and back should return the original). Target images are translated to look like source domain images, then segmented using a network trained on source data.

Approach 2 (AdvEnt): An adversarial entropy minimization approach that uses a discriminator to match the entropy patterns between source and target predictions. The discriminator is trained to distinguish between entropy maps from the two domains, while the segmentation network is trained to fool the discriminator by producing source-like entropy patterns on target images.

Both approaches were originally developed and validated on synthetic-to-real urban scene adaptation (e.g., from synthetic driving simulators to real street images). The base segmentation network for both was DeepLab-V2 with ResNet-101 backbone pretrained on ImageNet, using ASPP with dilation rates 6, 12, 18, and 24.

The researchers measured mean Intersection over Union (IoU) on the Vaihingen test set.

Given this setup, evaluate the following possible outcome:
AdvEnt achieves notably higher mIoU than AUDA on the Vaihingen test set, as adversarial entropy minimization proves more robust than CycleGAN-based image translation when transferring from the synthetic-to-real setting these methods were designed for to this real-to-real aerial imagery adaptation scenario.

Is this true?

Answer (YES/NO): NO